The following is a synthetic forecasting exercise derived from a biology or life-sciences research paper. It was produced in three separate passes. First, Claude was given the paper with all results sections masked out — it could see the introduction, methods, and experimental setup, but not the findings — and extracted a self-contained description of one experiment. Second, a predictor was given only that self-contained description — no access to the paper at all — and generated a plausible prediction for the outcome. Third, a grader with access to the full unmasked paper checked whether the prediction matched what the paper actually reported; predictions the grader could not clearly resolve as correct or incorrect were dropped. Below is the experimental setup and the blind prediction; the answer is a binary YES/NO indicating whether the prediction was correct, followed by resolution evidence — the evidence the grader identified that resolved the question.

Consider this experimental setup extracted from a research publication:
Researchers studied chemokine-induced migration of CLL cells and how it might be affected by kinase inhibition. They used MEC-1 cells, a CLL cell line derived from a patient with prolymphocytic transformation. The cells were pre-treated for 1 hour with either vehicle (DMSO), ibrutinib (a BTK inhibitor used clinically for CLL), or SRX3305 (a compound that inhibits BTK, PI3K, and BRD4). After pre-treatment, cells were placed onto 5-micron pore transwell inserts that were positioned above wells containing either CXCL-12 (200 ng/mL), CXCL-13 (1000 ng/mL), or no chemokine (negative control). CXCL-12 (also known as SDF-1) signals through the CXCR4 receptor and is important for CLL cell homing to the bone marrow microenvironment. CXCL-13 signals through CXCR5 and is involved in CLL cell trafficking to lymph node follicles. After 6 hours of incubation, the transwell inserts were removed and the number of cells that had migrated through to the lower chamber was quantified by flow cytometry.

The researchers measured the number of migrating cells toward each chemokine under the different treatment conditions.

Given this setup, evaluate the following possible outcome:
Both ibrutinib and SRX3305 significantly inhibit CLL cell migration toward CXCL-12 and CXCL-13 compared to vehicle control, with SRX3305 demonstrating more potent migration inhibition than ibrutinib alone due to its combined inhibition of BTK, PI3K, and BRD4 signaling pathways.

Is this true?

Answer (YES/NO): NO